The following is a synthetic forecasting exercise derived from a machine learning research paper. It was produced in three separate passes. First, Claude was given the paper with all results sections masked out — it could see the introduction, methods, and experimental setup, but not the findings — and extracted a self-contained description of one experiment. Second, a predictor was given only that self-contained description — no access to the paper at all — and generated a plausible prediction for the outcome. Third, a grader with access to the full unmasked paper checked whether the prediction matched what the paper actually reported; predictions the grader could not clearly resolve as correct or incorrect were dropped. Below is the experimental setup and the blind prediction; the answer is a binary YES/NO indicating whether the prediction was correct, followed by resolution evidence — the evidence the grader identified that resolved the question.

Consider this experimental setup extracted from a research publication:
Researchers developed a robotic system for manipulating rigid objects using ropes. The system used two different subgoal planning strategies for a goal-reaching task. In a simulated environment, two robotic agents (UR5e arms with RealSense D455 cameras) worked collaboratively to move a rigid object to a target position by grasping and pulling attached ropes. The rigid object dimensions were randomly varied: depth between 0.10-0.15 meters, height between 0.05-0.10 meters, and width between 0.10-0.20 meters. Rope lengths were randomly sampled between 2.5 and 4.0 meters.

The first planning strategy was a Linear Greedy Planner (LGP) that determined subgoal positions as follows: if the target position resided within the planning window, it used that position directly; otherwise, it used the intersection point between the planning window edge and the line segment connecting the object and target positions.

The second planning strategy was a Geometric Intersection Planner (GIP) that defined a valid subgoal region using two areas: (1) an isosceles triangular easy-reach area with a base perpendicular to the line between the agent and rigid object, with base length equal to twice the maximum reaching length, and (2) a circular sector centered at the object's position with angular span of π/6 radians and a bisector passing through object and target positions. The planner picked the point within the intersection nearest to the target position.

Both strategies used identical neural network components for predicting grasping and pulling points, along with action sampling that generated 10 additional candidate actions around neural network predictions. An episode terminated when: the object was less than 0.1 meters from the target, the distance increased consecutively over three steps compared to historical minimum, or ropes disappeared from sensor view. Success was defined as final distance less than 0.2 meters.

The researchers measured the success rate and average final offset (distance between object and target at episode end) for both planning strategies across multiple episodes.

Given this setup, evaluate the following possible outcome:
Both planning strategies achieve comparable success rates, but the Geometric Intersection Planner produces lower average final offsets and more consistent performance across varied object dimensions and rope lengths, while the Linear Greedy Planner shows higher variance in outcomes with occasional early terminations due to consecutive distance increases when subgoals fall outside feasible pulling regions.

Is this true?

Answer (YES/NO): NO